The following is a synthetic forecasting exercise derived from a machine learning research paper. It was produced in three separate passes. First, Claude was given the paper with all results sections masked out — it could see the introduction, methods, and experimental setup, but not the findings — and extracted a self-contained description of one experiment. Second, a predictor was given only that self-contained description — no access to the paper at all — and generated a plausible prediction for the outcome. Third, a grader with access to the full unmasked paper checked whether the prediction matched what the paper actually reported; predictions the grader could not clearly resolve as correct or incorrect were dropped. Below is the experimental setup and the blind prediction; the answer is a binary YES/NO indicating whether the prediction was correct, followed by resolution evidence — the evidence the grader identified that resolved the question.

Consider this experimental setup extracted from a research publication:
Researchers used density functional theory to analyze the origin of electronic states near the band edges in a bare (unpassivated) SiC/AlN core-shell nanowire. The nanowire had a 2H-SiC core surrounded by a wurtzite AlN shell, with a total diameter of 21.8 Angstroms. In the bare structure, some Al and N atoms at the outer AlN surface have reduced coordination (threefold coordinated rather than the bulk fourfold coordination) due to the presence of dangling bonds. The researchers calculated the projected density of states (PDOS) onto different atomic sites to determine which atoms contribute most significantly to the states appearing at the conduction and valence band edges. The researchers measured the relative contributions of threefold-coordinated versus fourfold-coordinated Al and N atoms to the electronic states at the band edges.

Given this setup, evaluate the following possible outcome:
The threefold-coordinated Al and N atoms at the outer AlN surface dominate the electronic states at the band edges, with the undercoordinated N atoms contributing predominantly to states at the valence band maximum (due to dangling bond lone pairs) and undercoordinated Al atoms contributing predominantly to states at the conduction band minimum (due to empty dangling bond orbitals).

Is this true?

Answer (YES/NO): NO